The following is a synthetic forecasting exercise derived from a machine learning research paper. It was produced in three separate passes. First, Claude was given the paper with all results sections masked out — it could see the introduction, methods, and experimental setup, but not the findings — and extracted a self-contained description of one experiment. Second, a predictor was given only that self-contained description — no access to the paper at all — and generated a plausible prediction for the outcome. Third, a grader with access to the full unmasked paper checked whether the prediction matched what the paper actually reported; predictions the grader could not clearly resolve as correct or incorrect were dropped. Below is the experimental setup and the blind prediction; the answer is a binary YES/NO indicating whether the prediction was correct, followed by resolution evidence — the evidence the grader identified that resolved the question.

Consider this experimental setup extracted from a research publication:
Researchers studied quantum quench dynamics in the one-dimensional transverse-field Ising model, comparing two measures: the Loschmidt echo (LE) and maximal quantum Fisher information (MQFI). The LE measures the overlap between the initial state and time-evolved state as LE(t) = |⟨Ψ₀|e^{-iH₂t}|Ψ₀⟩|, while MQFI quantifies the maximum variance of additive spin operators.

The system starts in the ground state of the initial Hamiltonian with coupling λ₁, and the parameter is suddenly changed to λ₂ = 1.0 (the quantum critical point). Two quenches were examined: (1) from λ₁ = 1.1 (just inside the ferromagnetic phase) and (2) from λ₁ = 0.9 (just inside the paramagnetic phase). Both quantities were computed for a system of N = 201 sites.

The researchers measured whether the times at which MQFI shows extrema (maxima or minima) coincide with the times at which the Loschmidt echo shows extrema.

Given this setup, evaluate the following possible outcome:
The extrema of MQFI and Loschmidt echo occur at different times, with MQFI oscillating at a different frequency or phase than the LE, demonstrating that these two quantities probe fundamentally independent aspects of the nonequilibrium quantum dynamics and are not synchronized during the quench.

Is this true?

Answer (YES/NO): NO